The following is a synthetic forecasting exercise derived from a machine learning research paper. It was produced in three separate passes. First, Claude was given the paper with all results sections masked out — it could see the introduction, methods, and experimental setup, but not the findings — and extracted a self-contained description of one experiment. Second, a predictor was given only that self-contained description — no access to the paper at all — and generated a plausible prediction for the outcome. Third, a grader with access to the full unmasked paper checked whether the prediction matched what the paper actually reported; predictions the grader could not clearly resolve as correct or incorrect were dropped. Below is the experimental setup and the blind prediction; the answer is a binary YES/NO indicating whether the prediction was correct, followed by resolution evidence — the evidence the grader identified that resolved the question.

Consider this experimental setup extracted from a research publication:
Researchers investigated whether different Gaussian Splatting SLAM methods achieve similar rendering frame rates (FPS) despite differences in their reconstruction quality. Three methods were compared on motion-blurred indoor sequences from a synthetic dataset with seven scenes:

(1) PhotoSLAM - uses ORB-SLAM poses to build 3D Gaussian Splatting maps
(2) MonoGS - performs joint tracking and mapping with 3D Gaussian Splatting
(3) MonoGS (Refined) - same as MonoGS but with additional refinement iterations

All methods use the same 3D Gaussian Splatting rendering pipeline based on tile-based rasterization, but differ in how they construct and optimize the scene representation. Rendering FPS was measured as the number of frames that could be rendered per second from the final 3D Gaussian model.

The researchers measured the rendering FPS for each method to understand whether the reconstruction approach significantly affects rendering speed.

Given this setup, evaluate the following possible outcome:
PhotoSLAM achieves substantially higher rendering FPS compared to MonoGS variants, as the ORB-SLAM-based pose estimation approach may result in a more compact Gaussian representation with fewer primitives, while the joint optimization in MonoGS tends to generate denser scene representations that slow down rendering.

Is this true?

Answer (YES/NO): NO